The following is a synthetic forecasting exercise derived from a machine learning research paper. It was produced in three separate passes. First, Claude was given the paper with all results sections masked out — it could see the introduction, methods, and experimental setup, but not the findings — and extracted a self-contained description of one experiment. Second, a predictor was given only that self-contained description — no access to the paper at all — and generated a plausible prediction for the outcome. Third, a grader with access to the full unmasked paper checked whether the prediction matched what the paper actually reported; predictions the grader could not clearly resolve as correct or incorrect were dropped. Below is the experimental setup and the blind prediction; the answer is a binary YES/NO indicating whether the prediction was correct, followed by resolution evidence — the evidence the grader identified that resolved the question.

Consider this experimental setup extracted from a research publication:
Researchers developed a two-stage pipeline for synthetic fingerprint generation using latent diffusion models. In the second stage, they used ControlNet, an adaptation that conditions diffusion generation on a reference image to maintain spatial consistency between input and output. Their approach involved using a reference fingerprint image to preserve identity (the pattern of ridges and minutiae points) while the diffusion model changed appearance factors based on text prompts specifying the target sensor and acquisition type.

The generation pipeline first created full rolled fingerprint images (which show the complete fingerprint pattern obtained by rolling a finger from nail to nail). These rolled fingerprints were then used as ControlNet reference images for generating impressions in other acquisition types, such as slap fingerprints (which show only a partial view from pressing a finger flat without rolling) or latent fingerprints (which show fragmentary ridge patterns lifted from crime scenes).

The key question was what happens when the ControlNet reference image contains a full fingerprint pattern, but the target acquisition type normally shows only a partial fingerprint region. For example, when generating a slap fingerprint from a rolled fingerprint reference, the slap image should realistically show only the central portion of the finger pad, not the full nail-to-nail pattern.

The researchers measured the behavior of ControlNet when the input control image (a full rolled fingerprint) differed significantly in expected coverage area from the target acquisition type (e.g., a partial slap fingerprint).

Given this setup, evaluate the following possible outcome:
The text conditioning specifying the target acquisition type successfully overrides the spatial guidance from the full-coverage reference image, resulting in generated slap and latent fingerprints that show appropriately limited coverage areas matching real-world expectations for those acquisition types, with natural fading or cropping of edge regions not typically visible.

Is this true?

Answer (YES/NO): NO